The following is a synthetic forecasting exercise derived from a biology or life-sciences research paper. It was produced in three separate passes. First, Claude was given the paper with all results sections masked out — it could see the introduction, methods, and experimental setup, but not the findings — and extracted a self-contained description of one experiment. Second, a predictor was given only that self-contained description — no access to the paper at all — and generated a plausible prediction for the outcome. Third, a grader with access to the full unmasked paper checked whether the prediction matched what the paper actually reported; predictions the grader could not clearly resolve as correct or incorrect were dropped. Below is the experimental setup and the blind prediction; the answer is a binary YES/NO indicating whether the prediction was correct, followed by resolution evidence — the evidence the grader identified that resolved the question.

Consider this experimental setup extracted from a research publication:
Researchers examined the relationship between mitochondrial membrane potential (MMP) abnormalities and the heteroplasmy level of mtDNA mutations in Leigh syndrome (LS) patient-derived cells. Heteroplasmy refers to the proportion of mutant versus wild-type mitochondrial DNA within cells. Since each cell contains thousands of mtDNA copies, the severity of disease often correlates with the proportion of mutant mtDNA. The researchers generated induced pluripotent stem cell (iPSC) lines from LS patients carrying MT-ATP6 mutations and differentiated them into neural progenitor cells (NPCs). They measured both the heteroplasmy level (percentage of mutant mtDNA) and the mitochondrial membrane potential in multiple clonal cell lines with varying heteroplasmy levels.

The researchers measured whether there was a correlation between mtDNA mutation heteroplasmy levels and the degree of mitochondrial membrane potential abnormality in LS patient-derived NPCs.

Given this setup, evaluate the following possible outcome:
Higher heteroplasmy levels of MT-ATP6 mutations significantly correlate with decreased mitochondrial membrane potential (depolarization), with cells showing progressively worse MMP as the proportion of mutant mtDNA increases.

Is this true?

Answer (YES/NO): NO